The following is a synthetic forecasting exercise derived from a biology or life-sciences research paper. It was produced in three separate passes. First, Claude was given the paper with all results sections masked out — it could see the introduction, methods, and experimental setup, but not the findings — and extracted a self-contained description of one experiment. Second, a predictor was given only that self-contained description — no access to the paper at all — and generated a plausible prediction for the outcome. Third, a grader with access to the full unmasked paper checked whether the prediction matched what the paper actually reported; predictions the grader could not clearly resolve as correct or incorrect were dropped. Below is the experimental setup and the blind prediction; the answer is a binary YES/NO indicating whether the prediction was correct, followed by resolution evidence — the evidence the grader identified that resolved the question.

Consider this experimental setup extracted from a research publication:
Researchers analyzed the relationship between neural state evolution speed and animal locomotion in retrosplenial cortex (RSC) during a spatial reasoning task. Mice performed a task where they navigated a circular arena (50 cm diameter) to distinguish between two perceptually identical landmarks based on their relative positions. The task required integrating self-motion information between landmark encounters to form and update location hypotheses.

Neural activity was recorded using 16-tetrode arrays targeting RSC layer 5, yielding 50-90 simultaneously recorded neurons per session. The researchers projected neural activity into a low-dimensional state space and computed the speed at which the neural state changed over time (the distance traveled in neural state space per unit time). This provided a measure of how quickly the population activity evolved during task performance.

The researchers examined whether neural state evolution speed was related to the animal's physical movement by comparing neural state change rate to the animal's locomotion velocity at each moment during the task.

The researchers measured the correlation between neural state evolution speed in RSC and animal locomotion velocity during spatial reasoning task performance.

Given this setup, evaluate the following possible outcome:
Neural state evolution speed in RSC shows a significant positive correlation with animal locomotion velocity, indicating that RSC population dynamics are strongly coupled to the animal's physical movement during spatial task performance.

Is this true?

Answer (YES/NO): NO